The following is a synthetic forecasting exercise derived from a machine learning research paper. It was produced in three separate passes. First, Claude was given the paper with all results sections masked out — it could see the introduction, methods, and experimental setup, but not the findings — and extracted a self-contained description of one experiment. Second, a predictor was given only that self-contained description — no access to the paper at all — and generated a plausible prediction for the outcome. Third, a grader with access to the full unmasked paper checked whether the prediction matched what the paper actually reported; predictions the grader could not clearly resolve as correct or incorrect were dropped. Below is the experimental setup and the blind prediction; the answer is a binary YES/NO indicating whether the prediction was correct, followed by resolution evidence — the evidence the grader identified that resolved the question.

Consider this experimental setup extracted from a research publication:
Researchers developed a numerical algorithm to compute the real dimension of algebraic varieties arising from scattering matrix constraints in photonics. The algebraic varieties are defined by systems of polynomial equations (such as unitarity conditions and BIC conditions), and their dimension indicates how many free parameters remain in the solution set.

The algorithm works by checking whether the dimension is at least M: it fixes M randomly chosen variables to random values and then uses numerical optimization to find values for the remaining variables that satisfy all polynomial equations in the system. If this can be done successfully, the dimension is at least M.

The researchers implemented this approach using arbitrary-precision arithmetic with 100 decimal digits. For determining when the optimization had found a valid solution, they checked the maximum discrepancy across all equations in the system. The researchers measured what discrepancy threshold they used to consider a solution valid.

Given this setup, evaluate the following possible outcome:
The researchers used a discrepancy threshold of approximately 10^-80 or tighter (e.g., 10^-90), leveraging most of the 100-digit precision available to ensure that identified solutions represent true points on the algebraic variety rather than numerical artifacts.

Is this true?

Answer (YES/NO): NO